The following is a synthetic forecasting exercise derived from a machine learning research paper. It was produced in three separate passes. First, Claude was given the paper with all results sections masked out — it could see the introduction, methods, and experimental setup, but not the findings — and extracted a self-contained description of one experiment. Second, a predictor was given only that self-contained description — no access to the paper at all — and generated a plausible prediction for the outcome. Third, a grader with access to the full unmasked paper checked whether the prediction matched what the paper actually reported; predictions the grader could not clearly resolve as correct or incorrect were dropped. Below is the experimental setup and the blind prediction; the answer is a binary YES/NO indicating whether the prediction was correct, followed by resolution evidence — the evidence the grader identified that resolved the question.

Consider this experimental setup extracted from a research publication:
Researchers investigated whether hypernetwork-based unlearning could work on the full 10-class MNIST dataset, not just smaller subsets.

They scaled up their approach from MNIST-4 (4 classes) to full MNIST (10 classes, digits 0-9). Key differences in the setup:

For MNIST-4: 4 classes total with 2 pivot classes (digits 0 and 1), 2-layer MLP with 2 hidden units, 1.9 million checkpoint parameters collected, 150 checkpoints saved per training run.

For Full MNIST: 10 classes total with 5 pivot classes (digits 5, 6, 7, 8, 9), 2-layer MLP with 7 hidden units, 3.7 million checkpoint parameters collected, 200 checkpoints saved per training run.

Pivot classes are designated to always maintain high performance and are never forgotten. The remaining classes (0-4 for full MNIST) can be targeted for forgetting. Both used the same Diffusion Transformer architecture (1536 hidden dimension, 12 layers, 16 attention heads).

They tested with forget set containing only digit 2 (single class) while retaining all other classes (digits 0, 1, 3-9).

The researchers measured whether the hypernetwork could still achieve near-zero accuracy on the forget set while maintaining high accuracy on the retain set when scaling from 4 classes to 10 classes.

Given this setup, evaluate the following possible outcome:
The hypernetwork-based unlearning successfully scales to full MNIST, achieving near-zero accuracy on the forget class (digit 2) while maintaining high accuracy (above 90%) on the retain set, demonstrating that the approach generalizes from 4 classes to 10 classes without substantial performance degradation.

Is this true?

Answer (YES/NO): NO